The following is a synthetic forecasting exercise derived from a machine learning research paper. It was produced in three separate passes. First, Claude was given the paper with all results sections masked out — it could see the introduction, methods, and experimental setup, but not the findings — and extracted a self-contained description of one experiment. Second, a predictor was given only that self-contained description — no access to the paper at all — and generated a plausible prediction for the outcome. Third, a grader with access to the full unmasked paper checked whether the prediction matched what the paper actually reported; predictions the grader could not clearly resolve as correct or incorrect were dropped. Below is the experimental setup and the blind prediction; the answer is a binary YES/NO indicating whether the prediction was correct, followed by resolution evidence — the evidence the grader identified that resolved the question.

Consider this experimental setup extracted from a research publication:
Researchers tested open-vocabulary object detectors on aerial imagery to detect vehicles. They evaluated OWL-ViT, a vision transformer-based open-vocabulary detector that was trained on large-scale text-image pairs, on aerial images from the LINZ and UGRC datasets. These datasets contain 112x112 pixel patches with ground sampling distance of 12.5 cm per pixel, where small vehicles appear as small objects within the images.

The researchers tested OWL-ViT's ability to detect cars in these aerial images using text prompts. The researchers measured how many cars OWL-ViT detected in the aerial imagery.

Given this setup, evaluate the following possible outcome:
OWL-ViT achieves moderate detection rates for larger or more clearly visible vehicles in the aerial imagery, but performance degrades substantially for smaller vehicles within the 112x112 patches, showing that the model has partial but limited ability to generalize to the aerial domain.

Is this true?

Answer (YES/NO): NO